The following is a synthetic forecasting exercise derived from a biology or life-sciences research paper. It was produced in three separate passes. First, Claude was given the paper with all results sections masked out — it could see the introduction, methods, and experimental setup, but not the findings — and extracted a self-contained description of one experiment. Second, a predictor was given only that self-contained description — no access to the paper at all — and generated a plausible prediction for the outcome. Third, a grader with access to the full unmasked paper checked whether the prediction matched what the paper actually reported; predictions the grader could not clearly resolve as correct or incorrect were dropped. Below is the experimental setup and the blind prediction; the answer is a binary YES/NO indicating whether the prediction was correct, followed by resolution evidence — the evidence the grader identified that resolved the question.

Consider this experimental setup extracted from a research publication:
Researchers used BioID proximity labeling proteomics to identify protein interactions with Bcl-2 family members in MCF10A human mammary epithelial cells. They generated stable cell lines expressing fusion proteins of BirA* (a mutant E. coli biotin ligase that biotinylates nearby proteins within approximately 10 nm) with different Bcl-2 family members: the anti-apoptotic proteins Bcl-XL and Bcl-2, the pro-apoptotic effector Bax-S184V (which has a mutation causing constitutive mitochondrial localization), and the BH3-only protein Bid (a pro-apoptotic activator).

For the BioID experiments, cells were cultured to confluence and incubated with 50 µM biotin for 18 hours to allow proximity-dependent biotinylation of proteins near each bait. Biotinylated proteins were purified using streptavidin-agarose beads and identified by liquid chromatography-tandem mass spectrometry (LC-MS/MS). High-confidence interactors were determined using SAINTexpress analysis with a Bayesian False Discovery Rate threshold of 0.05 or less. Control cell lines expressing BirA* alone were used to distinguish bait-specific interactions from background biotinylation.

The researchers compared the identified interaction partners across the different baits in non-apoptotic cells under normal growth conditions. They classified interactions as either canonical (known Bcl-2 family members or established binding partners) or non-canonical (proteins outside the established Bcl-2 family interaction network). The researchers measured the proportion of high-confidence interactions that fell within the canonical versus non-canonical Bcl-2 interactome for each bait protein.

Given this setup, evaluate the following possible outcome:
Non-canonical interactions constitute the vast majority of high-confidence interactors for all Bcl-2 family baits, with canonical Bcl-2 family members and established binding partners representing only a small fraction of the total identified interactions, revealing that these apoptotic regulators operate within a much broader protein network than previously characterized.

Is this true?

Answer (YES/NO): NO